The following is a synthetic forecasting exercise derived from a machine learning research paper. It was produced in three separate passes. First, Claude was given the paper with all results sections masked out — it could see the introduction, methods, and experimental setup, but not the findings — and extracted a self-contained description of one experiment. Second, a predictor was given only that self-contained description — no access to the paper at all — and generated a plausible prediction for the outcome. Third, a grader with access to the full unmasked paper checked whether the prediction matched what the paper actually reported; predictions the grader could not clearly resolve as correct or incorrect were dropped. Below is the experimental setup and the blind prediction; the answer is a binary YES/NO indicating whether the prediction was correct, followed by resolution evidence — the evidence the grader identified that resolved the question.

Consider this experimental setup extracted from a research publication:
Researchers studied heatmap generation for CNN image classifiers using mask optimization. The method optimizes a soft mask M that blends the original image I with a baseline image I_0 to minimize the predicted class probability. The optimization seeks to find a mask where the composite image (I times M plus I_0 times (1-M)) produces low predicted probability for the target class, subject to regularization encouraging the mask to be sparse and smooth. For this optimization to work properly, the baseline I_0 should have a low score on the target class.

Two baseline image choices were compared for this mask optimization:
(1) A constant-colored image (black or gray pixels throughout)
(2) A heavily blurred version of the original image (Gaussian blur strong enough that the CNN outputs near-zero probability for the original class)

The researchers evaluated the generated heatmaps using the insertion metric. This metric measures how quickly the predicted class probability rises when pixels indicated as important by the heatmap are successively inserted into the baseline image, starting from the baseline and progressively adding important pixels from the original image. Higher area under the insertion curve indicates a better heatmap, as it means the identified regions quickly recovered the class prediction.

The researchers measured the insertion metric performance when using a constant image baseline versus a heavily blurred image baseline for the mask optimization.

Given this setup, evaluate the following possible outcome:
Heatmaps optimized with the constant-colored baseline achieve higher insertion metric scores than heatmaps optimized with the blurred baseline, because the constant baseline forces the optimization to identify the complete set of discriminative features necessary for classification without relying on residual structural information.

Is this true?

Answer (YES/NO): NO